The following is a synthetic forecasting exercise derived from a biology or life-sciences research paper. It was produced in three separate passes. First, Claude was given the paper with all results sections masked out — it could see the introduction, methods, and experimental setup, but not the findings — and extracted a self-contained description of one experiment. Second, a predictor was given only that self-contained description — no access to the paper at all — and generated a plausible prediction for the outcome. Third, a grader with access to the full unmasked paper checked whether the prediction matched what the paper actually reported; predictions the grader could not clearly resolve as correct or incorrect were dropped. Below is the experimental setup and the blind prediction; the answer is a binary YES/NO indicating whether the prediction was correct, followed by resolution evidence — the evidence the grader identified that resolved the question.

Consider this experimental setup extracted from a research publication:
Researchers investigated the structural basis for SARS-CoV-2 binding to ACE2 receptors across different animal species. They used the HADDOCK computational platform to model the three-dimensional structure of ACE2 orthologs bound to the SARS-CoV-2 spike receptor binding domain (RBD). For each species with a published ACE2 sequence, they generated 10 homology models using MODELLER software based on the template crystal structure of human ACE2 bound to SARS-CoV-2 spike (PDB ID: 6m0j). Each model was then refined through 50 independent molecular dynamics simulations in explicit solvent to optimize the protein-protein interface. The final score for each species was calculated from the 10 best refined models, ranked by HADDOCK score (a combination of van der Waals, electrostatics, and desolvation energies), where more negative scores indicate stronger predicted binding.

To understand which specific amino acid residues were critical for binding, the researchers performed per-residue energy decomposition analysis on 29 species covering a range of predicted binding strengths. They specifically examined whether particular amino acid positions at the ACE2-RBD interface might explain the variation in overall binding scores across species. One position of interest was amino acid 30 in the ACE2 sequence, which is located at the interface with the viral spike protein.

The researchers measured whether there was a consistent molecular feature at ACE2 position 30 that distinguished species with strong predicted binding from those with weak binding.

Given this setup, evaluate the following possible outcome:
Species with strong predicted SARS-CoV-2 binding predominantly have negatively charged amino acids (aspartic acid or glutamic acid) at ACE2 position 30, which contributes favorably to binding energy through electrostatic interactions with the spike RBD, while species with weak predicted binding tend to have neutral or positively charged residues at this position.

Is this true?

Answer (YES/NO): YES